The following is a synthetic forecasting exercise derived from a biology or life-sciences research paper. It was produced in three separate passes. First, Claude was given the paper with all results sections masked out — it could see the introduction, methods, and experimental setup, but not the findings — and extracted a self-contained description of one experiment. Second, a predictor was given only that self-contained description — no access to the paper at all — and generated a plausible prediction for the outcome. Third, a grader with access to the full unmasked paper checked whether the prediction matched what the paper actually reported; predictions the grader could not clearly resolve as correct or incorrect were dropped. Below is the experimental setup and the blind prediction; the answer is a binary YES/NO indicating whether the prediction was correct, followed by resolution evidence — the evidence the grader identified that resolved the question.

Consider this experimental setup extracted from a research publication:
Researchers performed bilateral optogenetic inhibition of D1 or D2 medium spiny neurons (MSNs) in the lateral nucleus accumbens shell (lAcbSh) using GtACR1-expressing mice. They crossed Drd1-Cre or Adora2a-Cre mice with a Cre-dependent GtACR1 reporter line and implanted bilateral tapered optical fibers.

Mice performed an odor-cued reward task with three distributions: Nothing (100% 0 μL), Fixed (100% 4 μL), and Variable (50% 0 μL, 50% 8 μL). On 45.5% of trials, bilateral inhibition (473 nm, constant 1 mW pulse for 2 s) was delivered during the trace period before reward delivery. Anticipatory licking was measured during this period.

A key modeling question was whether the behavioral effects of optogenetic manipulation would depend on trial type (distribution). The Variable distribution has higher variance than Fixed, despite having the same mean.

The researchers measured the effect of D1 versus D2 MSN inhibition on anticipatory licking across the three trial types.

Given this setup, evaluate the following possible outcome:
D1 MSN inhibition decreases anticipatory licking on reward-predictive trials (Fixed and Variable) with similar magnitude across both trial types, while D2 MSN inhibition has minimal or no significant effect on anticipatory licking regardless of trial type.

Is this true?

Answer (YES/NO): NO